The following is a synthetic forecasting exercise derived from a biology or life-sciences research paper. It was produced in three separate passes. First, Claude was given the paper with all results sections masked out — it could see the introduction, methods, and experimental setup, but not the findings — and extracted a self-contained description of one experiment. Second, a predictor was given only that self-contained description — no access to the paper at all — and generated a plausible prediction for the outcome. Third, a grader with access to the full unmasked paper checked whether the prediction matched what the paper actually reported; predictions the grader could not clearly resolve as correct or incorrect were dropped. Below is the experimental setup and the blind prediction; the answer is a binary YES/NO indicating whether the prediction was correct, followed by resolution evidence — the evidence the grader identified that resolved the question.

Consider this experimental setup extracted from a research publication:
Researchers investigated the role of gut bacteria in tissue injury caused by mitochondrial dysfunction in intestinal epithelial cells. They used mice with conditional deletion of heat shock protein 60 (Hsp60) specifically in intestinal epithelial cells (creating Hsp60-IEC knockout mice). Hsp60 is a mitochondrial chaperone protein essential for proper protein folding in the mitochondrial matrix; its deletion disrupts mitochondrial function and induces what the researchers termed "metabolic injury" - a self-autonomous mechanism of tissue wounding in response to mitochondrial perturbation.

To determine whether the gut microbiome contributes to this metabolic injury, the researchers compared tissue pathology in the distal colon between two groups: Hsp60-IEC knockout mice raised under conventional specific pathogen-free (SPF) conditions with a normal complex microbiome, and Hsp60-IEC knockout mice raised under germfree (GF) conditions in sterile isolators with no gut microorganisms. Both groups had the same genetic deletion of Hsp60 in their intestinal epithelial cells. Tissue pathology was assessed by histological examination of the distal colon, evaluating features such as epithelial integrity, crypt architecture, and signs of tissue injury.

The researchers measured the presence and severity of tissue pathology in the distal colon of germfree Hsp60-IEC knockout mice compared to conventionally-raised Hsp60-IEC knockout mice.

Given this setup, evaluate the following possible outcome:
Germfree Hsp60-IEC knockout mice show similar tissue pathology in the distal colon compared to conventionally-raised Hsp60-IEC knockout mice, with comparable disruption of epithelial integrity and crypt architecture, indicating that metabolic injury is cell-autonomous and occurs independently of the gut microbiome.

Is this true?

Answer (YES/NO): NO